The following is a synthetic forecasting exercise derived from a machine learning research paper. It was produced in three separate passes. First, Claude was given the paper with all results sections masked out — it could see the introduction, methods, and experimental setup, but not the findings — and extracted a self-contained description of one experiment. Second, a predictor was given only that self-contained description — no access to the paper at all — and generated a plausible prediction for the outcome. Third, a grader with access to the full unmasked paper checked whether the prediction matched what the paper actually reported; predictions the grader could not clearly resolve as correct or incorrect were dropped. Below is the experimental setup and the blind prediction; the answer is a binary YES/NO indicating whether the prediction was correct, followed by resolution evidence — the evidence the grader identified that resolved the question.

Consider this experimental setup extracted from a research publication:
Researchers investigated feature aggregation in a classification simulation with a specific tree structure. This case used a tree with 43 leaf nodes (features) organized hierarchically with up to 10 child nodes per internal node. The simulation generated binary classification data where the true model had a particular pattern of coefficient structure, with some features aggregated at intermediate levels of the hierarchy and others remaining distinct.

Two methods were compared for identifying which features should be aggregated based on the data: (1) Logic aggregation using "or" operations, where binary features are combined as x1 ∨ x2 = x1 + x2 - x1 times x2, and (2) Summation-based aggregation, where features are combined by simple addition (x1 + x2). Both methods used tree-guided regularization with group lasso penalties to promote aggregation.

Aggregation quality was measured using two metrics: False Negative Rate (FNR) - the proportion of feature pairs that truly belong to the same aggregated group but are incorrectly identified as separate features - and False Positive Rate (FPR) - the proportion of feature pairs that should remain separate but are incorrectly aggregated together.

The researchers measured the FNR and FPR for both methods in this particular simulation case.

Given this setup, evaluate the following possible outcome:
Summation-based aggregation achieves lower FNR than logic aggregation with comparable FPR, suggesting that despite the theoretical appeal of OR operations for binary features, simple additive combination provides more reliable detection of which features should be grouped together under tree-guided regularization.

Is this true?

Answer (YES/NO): NO